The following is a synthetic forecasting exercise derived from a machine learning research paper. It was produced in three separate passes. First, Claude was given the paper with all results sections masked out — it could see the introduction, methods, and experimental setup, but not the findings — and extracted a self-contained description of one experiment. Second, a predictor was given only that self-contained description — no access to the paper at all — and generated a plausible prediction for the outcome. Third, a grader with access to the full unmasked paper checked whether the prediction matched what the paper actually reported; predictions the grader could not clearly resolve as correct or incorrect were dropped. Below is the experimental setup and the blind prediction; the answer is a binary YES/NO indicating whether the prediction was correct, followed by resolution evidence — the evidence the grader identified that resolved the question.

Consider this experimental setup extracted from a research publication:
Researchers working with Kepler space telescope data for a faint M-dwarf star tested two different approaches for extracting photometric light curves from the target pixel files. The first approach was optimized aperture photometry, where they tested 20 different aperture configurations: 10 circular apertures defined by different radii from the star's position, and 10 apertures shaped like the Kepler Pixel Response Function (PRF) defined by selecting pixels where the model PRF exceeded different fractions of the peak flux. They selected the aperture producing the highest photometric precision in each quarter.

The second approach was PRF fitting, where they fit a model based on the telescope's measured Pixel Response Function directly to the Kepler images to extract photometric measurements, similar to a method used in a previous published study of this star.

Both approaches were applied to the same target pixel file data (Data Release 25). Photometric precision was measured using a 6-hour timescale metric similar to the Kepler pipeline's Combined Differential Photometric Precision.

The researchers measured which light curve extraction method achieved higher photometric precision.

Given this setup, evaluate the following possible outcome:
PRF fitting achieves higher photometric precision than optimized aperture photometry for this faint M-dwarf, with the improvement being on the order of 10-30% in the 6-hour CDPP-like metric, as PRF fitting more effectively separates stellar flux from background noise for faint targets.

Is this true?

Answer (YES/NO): NO